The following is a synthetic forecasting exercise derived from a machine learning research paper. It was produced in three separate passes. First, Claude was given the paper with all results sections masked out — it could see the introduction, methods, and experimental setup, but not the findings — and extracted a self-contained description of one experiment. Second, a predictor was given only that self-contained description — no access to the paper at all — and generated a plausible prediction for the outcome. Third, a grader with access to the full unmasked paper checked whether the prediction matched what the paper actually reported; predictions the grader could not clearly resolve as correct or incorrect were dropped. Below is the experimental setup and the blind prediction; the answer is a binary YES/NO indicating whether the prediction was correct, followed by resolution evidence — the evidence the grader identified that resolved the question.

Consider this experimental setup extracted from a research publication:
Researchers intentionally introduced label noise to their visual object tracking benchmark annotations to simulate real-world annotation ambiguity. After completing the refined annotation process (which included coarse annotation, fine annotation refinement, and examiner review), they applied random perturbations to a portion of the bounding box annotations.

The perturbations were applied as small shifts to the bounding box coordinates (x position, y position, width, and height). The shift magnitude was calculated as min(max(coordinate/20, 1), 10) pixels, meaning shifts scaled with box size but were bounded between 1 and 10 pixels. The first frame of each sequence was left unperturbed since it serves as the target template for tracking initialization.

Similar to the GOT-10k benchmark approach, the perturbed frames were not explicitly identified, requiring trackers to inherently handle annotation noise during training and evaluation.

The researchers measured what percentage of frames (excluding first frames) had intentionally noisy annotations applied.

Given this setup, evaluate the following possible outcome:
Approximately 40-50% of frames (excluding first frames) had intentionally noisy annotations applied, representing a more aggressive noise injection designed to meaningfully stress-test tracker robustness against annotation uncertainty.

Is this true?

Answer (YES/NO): NO